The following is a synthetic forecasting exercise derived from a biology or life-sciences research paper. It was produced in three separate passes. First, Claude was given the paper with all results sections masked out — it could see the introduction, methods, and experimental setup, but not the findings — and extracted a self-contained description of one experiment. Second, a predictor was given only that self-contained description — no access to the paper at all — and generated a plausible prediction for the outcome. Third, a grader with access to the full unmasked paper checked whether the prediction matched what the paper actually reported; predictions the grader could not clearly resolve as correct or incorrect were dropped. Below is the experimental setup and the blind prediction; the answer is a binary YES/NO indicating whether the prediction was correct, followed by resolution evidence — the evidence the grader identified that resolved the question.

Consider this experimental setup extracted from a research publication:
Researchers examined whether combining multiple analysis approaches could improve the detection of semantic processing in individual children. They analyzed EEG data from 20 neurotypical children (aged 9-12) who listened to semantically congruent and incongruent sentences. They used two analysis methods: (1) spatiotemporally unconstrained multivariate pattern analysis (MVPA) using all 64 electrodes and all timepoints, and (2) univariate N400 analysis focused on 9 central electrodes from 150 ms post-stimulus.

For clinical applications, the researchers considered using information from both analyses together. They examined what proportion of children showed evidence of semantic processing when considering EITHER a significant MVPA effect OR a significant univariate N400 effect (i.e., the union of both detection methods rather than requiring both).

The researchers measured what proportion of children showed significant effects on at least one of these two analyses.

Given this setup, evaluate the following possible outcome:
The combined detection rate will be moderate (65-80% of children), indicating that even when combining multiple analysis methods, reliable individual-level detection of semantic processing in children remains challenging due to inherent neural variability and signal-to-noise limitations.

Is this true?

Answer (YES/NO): YES